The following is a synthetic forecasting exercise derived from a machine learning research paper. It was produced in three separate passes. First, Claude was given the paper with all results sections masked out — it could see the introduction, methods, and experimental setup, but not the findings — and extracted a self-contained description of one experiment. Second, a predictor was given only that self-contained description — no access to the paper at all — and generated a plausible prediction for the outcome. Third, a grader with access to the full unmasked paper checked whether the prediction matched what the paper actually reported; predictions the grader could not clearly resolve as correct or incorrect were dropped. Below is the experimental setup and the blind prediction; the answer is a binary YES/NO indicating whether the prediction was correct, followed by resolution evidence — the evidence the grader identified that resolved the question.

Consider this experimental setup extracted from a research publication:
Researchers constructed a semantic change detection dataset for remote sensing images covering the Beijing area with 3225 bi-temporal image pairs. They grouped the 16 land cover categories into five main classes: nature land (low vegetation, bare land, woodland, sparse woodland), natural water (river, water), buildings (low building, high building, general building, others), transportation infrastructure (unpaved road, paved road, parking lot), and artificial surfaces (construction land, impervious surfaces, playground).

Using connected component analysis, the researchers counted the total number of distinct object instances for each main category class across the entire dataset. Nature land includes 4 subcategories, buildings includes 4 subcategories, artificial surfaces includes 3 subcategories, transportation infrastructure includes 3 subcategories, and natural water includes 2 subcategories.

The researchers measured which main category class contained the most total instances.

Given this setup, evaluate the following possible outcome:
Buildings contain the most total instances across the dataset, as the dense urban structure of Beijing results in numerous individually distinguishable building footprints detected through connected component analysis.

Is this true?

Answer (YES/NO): NO